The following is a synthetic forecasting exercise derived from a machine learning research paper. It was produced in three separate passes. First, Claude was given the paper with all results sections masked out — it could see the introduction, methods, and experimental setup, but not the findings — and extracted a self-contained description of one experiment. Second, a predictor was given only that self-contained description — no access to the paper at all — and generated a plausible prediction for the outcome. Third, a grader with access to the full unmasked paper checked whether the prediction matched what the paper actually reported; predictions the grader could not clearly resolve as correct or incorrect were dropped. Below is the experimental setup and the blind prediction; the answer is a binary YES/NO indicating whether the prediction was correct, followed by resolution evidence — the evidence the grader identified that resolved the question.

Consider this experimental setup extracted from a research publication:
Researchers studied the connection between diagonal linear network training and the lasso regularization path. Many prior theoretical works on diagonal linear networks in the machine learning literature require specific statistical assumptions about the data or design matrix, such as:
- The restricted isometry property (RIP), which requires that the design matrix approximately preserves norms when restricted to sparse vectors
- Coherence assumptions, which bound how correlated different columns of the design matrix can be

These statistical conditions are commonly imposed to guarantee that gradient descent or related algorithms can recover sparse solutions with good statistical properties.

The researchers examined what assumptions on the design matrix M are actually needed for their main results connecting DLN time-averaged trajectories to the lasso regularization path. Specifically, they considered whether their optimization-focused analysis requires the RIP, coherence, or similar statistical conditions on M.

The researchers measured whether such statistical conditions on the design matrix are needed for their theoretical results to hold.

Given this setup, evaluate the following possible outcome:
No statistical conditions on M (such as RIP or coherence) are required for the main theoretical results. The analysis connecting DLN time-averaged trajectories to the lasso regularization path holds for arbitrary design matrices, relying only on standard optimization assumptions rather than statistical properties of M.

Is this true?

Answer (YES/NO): YES